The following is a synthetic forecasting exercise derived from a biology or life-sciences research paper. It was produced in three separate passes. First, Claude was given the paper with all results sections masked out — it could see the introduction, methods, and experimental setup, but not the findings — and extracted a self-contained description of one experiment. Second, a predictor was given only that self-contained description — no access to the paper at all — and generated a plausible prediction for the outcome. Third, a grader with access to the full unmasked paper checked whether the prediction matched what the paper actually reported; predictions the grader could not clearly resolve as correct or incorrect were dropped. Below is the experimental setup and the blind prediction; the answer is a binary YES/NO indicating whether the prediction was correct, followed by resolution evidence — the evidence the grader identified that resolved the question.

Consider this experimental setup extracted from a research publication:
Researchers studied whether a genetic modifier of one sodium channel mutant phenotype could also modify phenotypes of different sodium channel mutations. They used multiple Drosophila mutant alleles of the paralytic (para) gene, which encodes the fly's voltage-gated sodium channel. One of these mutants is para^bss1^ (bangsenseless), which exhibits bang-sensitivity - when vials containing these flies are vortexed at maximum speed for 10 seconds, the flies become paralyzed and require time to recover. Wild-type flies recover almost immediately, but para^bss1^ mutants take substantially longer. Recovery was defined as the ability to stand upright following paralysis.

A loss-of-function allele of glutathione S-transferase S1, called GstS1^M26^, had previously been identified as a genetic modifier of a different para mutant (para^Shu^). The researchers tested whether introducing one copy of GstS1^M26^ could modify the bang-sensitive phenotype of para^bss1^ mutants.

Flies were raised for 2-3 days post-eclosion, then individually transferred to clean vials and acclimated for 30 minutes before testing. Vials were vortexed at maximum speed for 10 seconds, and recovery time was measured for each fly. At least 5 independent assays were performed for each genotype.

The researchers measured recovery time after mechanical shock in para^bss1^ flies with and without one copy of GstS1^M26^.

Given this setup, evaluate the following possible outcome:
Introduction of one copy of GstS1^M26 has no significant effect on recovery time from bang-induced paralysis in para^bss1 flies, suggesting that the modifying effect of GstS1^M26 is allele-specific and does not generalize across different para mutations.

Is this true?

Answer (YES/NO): NO